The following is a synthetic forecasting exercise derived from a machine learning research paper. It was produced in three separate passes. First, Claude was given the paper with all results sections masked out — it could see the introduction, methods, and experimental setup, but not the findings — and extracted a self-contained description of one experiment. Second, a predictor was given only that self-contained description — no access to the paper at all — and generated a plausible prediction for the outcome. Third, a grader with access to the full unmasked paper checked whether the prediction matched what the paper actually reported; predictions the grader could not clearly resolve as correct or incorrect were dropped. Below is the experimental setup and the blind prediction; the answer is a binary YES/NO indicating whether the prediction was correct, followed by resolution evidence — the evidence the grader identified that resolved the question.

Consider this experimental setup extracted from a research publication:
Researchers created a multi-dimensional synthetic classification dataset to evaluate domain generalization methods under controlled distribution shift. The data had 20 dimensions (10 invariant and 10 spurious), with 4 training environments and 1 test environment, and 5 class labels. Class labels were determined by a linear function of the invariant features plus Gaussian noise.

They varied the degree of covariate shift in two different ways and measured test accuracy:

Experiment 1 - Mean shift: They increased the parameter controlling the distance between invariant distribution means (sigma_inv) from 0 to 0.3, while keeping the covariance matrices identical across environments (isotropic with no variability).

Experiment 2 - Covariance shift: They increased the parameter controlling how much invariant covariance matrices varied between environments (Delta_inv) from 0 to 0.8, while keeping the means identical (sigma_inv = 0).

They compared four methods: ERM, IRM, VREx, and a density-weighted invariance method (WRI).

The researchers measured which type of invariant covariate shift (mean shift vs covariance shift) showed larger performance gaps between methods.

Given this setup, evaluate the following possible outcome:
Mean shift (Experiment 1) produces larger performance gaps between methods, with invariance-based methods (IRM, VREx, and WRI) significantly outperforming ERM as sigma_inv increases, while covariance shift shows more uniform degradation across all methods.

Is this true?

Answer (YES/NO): NO